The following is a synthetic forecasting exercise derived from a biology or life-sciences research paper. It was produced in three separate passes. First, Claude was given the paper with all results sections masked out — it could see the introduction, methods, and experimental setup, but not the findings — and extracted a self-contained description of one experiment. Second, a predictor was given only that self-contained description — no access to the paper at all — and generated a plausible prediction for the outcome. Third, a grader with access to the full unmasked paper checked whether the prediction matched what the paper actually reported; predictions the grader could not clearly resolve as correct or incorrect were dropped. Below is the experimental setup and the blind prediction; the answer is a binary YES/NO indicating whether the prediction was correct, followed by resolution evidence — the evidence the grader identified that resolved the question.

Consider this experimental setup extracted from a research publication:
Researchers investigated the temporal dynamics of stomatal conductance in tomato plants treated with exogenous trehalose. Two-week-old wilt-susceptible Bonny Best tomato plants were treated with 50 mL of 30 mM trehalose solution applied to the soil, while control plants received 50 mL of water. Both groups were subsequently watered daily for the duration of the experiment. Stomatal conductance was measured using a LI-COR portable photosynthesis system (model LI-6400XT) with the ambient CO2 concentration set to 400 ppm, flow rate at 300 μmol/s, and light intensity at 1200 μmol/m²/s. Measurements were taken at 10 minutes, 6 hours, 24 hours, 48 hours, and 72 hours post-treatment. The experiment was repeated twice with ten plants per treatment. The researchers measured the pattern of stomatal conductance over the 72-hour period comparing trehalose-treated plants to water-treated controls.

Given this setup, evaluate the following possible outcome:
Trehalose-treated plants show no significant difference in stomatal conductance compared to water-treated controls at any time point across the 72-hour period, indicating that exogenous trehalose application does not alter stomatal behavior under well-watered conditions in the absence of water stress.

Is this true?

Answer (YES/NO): NO